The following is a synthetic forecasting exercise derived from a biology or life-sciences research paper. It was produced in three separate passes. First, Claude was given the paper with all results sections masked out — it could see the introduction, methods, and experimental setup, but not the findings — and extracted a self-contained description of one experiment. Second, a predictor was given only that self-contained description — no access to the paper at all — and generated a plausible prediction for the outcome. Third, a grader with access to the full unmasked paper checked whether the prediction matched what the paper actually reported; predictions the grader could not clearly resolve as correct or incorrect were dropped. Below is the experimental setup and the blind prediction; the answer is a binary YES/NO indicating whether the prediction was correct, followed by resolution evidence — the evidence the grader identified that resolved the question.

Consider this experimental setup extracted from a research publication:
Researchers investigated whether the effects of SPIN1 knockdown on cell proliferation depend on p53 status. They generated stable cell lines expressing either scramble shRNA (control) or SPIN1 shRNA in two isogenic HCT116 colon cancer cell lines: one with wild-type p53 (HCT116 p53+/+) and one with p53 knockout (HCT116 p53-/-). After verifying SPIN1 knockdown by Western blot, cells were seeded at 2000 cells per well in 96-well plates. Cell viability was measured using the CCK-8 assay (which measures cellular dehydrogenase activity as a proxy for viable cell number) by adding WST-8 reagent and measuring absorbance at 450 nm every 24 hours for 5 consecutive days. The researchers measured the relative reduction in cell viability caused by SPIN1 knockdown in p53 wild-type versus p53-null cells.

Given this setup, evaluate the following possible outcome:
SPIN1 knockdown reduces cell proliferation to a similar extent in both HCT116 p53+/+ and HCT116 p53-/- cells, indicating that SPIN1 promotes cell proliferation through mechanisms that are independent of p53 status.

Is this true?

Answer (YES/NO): NO